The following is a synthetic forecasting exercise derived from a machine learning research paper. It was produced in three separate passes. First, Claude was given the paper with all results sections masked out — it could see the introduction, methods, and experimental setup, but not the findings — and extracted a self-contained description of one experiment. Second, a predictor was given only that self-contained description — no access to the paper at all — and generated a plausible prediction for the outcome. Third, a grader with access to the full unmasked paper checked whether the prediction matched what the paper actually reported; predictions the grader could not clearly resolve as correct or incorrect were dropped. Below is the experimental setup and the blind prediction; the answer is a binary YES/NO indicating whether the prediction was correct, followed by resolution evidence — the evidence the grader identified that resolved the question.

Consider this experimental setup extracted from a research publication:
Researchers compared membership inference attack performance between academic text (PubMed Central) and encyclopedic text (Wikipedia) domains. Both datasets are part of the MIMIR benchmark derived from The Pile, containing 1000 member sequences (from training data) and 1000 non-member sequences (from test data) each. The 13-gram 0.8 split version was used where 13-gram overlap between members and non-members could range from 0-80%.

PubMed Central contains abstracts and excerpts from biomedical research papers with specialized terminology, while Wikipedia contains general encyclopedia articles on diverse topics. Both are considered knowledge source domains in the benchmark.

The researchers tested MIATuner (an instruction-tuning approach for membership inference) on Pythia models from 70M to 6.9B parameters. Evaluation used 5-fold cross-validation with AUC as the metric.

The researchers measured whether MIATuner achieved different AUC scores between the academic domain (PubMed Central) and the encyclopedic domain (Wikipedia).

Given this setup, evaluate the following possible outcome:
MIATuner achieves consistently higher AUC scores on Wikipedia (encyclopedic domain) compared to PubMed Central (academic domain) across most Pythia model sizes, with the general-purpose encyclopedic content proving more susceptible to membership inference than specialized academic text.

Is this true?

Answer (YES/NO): NO